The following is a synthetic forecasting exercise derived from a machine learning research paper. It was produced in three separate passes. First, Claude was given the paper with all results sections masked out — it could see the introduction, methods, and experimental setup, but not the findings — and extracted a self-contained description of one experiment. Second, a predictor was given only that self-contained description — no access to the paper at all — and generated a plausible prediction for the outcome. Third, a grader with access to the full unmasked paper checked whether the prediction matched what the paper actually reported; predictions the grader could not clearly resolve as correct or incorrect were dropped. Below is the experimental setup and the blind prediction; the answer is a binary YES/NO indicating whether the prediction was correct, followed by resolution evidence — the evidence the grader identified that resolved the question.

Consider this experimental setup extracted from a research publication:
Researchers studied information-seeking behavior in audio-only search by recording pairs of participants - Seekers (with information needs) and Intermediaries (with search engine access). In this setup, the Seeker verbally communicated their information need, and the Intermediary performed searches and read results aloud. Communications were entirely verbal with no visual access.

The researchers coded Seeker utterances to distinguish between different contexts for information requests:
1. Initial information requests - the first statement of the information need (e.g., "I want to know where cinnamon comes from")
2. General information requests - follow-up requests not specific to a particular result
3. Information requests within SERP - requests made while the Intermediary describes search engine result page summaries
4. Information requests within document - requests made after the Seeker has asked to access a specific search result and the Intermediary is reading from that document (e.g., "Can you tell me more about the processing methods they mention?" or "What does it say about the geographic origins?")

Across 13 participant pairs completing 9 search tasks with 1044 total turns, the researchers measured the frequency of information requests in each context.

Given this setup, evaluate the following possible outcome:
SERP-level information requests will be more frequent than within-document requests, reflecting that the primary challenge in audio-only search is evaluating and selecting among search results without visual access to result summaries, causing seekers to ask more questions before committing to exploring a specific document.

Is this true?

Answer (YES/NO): NO